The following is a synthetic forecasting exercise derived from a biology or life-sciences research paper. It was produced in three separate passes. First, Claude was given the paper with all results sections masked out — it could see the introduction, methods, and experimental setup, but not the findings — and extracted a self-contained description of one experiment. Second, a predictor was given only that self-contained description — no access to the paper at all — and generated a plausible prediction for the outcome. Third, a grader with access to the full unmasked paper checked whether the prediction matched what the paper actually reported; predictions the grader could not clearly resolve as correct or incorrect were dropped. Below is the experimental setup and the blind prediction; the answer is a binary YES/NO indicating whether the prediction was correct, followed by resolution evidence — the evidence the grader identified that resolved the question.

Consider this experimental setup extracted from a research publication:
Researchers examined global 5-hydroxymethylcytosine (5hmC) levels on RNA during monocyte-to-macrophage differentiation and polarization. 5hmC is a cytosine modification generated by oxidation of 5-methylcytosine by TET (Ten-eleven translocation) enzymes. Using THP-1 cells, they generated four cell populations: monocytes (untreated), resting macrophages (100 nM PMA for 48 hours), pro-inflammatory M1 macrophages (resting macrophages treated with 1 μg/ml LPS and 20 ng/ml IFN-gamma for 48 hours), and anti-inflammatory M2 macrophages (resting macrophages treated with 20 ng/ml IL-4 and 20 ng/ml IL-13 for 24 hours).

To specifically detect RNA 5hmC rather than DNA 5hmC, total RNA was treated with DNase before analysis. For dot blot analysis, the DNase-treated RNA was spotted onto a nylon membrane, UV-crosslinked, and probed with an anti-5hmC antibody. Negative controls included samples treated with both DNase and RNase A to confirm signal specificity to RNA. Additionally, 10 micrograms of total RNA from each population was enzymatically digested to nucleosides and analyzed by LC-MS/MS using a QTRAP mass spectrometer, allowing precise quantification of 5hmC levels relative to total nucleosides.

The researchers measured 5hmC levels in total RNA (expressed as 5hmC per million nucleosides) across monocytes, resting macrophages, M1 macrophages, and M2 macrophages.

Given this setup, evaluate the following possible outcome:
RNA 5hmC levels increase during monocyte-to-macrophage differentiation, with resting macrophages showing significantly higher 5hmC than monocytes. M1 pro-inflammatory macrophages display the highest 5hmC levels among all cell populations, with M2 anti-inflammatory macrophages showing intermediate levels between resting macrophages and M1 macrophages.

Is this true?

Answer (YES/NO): NO